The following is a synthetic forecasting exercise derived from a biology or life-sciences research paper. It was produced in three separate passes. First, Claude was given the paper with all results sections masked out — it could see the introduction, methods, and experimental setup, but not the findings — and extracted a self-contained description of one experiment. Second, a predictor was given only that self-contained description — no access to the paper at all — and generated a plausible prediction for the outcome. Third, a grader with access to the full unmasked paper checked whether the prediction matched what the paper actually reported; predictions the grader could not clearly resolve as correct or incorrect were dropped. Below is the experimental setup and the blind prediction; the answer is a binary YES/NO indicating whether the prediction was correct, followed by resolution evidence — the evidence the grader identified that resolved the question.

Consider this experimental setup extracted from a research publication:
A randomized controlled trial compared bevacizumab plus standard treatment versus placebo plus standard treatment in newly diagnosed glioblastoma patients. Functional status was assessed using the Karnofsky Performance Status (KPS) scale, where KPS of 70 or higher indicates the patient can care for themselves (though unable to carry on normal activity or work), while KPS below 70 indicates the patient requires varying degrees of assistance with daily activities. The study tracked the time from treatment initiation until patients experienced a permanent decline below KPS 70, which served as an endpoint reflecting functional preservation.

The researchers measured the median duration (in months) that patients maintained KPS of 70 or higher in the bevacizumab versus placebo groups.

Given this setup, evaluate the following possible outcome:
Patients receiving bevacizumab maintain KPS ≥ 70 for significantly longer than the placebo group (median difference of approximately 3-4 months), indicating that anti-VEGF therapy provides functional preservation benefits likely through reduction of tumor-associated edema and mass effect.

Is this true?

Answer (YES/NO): YES